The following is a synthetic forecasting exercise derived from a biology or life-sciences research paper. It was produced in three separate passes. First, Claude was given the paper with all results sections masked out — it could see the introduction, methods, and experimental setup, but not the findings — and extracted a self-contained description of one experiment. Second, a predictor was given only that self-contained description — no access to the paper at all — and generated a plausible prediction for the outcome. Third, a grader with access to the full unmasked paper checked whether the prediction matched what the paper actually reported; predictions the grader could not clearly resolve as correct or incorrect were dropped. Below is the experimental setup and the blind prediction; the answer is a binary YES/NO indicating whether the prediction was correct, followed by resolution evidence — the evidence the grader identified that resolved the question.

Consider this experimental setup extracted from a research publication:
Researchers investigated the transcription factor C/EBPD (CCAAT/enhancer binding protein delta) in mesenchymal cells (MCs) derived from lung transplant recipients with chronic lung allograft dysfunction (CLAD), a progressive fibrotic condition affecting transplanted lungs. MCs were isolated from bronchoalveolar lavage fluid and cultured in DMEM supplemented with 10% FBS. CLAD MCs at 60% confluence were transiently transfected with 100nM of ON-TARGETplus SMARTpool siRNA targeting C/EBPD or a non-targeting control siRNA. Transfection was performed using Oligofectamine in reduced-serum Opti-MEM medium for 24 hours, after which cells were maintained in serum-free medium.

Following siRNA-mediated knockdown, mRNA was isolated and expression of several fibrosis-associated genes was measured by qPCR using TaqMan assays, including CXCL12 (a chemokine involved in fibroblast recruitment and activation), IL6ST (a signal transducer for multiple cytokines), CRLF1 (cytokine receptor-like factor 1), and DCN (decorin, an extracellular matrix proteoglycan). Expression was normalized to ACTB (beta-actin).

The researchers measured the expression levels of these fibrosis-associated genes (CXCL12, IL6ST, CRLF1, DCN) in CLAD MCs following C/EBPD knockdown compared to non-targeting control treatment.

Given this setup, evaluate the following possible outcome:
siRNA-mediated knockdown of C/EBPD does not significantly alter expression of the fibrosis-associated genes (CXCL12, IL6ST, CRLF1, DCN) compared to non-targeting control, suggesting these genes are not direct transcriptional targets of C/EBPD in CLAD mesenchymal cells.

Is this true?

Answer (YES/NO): NO